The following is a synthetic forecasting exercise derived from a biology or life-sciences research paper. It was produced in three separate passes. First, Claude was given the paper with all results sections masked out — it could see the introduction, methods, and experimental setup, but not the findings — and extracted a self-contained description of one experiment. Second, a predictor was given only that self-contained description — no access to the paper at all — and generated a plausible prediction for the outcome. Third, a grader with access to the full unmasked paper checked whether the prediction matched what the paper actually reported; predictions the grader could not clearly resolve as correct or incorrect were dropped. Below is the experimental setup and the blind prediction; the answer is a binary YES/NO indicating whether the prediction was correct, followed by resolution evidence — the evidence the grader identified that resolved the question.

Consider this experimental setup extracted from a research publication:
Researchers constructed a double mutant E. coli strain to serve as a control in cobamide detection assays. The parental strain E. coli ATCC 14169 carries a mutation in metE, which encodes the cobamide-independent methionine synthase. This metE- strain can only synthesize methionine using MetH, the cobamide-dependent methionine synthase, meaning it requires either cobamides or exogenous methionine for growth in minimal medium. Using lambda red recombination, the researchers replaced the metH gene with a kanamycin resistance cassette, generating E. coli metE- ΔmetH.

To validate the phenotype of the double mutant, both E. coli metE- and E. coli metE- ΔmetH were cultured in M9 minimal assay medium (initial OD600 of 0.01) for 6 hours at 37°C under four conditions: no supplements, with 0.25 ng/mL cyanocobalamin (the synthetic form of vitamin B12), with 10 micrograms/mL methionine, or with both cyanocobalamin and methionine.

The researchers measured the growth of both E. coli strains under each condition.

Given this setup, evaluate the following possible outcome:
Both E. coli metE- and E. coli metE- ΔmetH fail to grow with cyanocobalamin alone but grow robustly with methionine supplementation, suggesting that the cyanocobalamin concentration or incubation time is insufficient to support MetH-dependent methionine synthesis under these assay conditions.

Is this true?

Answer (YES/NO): NO